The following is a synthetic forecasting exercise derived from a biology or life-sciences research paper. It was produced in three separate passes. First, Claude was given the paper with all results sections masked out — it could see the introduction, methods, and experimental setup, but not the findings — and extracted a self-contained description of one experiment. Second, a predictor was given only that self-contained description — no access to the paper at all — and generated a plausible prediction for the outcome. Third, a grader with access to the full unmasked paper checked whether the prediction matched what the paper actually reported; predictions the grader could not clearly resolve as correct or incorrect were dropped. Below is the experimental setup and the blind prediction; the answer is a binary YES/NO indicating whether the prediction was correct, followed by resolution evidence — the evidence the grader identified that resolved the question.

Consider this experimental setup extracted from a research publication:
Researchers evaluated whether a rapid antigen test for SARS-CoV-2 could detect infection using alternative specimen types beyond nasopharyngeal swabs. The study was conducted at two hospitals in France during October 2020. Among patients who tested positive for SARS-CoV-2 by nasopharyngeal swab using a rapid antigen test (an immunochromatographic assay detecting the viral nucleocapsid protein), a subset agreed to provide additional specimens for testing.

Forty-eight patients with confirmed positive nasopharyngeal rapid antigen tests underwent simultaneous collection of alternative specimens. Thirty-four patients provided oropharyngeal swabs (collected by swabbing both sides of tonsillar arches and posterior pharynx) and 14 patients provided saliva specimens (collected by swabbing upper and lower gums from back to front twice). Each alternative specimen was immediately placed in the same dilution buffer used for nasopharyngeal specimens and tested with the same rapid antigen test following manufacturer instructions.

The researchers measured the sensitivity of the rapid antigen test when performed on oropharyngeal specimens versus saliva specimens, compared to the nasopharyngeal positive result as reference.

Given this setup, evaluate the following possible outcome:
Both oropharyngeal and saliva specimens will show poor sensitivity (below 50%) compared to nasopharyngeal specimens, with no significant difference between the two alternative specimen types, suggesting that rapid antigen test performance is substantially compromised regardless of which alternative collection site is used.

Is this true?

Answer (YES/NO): NO